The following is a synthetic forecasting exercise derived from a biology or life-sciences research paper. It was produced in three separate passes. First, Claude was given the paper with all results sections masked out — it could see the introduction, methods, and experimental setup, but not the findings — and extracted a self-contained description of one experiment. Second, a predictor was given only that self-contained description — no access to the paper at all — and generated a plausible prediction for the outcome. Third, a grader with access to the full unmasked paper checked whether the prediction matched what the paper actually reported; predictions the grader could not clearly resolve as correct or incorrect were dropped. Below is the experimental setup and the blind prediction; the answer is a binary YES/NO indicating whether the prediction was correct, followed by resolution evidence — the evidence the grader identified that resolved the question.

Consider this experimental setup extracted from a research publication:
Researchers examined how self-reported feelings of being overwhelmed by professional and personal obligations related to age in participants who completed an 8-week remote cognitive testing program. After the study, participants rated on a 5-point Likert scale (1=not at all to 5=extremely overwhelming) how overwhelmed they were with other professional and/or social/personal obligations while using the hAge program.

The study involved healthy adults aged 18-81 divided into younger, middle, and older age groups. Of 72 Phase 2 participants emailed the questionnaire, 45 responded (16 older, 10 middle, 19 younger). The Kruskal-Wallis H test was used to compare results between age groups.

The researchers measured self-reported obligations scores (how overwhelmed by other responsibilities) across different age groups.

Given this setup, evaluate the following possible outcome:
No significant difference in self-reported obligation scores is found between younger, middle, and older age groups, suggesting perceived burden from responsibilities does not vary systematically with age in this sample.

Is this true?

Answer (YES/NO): YES